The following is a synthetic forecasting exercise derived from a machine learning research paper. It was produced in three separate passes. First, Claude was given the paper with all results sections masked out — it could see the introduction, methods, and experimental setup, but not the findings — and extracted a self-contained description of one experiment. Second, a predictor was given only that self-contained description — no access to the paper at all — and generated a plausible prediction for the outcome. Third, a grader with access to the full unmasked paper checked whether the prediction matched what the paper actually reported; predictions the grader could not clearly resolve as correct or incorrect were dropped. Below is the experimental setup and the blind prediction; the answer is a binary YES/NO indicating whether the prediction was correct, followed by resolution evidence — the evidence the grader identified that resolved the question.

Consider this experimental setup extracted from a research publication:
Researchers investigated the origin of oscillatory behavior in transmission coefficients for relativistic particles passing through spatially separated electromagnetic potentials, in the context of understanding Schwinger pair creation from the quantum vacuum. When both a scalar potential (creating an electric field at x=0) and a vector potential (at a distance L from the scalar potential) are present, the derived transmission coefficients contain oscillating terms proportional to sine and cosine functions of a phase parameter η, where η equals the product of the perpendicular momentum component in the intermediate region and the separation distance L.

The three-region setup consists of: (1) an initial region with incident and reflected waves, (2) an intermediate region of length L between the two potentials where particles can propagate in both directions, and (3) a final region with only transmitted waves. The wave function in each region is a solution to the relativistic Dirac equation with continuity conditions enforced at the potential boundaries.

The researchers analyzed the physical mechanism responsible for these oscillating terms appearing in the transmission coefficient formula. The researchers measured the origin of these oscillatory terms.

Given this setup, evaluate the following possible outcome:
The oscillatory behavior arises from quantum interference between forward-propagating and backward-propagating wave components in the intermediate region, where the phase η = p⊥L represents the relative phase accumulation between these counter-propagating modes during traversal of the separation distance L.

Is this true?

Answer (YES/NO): YES